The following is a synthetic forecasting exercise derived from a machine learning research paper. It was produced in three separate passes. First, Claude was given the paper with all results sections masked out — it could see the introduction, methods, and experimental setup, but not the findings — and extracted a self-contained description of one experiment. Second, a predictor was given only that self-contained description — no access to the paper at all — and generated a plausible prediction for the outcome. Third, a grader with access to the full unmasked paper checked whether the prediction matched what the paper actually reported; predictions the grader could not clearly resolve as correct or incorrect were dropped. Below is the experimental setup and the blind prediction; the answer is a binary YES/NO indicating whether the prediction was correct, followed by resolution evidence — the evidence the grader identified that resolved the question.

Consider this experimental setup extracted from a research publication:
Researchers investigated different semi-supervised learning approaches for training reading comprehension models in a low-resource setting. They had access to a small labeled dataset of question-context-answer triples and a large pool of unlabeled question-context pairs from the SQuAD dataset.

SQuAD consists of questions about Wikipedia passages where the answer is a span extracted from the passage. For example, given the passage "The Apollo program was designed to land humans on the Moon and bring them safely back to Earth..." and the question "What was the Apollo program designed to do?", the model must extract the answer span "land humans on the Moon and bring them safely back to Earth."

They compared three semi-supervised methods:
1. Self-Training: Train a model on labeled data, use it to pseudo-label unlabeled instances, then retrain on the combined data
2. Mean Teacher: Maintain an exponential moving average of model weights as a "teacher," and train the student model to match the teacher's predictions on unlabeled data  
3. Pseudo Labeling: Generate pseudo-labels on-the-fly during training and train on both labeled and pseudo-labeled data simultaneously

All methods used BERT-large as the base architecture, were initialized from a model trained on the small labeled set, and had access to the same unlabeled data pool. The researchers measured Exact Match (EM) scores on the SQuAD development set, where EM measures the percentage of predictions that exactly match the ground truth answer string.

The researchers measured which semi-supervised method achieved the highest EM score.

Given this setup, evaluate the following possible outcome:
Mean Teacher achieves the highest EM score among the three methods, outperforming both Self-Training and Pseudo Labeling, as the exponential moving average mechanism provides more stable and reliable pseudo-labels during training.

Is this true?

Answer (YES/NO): NO